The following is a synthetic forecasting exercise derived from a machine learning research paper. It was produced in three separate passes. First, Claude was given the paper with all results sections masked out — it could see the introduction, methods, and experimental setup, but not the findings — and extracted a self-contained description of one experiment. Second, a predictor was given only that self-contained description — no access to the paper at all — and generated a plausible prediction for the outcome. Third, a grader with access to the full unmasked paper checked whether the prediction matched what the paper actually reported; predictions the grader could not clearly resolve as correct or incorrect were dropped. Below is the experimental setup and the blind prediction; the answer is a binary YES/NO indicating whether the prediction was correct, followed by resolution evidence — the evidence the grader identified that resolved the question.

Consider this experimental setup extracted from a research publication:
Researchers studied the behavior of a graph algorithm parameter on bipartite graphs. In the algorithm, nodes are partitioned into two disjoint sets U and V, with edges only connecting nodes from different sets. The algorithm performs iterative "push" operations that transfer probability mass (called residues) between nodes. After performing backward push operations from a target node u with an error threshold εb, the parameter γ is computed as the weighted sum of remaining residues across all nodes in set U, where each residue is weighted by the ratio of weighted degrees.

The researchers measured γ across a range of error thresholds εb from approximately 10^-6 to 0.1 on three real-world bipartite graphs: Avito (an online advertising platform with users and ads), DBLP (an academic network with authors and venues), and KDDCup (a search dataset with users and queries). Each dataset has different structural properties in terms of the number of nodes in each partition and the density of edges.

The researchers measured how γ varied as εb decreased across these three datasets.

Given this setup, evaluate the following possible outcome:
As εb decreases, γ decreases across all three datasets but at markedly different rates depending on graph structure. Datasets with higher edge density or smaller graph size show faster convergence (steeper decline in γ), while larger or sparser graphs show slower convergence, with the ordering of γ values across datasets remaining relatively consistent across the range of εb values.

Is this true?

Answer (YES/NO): NO